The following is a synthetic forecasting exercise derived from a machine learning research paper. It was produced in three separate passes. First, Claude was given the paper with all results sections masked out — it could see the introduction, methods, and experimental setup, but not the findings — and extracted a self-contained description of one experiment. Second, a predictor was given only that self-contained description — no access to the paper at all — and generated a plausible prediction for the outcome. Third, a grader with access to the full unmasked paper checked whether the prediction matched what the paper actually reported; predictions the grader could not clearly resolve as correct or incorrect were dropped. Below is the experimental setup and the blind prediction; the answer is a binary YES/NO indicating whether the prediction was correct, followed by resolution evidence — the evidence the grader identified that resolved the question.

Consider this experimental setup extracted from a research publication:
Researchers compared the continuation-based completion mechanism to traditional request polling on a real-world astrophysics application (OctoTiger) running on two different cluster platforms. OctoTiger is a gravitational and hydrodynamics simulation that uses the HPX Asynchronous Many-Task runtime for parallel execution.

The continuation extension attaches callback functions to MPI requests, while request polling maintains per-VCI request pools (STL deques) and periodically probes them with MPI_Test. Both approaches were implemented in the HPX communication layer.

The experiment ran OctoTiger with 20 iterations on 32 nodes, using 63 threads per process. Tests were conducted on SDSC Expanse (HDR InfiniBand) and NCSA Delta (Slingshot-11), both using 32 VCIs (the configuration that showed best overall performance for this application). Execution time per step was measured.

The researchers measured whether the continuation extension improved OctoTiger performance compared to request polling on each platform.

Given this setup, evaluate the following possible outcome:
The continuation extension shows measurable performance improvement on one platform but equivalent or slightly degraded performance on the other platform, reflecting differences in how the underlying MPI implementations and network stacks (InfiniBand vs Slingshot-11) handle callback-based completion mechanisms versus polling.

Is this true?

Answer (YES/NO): YES